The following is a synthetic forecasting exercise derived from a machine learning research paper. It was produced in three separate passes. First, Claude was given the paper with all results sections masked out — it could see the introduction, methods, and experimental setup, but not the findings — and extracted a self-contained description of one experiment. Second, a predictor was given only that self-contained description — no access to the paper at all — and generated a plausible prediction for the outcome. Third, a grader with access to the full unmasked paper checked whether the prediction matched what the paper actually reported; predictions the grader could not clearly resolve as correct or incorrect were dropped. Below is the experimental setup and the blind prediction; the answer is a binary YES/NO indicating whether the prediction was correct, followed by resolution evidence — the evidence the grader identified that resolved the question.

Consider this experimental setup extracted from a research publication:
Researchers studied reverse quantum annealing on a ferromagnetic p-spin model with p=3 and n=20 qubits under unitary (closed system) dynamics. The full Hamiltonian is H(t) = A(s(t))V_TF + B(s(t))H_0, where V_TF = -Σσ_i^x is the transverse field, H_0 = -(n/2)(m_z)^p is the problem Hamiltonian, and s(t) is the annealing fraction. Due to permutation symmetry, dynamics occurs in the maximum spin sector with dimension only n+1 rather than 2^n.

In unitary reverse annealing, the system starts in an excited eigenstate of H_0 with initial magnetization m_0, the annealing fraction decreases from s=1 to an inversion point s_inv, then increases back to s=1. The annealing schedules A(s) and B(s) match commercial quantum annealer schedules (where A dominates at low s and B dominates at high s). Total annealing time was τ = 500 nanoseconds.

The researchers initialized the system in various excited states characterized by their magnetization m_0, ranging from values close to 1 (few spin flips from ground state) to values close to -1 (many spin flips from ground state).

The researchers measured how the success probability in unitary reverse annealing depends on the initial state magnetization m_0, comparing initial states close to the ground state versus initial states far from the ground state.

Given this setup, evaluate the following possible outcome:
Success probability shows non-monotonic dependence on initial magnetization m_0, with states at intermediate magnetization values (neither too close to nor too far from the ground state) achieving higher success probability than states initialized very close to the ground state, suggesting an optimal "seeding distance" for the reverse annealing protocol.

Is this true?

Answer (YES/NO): NO